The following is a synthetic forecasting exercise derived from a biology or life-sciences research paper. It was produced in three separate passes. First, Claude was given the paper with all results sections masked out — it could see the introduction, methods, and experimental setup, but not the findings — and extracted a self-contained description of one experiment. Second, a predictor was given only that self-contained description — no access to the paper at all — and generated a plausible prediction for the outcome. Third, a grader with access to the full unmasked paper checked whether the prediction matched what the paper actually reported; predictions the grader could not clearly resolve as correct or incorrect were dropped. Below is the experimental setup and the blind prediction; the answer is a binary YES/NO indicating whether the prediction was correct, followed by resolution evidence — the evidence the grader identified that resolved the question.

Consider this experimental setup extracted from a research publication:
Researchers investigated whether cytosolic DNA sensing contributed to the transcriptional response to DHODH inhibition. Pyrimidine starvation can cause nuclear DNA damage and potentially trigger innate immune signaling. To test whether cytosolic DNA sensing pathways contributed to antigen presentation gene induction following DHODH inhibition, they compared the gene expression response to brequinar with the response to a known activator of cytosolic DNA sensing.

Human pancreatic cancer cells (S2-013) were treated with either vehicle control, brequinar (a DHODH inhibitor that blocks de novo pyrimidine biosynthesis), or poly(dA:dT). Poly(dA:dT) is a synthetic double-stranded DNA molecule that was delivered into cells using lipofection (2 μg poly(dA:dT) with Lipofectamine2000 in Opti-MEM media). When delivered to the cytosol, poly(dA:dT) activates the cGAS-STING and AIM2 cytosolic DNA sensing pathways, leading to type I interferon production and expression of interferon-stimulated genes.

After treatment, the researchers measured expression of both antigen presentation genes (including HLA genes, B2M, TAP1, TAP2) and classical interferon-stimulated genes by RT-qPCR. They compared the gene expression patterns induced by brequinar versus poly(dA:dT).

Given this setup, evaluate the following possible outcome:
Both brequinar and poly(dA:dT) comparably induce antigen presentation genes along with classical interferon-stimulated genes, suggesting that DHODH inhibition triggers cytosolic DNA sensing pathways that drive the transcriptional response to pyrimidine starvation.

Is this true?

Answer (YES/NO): NO